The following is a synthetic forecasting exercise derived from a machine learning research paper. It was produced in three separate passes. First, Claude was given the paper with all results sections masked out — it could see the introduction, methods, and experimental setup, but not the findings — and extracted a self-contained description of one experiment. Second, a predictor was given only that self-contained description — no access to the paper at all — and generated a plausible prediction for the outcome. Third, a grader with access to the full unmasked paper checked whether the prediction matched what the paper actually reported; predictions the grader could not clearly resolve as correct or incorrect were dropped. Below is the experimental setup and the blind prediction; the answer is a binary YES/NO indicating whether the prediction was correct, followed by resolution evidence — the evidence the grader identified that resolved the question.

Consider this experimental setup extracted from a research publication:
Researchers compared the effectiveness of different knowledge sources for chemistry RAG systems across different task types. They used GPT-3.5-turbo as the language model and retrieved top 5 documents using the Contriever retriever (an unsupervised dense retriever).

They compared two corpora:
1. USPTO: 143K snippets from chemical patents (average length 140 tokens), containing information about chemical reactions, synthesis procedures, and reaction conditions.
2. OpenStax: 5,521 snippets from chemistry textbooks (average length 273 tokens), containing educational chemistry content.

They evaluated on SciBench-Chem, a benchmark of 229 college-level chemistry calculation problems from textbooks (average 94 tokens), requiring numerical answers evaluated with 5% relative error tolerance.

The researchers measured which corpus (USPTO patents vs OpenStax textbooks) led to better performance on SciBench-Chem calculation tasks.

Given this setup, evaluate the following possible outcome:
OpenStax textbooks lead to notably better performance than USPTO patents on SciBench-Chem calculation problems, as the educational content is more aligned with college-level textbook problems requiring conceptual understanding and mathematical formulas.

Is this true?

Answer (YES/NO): YES